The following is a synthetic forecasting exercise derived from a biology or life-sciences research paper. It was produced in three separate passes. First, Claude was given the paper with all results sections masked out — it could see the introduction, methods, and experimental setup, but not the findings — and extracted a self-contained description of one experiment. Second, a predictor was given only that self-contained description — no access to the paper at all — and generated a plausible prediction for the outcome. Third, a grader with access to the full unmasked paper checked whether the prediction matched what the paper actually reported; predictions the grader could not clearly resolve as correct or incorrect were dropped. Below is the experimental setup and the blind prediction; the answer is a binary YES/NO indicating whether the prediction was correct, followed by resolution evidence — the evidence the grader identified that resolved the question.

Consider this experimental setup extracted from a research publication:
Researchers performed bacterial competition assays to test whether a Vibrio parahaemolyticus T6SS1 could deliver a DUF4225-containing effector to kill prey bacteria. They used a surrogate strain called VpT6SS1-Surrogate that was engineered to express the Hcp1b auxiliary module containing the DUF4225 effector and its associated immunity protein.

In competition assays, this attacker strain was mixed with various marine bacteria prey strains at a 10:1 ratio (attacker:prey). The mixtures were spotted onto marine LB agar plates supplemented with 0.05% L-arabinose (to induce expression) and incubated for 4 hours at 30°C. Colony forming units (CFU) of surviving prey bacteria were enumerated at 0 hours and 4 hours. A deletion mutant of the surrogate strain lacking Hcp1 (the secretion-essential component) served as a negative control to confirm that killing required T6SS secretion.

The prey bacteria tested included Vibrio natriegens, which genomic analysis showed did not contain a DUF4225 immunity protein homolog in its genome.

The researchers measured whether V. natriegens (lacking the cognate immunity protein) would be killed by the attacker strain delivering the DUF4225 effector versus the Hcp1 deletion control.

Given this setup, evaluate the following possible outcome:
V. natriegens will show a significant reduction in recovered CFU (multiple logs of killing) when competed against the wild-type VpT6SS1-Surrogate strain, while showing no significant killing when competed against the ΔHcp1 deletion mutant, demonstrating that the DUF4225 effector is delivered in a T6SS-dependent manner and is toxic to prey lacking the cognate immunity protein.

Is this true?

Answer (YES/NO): YES